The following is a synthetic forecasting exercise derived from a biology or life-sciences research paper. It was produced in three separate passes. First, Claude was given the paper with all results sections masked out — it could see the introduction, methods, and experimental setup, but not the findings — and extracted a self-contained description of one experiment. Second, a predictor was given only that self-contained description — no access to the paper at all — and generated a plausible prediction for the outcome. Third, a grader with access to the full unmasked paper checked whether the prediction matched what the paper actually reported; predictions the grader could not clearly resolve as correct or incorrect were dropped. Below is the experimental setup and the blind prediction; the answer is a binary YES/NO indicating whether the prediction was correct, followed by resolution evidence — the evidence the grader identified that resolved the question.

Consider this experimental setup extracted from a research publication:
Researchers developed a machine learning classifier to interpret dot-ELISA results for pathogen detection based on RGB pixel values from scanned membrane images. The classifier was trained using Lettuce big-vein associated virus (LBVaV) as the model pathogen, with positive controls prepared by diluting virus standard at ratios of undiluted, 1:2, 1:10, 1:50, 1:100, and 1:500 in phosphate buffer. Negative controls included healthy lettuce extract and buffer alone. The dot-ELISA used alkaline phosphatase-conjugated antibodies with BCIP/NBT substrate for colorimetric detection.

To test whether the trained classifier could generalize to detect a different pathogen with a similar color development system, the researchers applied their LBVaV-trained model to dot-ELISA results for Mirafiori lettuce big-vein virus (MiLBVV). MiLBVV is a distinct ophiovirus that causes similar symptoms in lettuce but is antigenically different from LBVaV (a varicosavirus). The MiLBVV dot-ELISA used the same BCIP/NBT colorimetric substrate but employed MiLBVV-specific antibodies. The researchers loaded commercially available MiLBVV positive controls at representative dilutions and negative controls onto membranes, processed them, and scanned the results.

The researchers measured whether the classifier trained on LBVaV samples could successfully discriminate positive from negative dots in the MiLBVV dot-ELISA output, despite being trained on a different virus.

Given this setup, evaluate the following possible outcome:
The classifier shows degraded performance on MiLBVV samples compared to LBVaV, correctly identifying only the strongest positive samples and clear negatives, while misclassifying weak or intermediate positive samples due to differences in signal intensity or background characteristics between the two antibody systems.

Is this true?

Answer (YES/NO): NO